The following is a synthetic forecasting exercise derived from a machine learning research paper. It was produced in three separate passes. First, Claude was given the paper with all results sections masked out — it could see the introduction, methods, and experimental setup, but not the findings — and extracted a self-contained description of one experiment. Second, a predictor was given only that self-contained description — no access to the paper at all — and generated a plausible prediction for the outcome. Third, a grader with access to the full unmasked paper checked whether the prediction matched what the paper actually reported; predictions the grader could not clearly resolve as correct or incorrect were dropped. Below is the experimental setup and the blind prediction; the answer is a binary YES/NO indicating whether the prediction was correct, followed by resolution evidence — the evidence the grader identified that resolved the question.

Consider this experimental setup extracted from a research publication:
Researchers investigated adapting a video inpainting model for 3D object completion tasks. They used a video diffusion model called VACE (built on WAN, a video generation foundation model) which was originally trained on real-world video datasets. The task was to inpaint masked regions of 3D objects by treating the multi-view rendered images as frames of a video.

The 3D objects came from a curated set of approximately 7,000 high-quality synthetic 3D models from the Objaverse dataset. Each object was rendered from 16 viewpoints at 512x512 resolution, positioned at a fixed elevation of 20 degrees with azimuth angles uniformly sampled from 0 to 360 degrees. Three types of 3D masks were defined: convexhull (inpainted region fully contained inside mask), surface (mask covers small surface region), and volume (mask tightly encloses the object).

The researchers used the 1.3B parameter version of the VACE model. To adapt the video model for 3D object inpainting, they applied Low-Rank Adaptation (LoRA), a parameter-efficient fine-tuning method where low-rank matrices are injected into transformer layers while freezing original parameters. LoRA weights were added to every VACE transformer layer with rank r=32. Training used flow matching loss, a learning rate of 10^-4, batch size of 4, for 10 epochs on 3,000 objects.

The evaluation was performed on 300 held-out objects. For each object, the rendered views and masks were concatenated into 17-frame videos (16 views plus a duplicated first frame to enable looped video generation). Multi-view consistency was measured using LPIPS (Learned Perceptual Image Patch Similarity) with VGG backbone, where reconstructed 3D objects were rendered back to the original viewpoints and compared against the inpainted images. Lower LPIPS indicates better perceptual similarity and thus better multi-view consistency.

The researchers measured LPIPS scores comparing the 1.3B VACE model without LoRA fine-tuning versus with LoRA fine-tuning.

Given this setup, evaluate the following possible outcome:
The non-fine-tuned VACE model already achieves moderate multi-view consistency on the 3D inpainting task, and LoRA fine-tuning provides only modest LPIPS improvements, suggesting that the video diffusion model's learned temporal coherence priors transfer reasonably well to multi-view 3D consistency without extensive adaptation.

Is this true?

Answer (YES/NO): YES